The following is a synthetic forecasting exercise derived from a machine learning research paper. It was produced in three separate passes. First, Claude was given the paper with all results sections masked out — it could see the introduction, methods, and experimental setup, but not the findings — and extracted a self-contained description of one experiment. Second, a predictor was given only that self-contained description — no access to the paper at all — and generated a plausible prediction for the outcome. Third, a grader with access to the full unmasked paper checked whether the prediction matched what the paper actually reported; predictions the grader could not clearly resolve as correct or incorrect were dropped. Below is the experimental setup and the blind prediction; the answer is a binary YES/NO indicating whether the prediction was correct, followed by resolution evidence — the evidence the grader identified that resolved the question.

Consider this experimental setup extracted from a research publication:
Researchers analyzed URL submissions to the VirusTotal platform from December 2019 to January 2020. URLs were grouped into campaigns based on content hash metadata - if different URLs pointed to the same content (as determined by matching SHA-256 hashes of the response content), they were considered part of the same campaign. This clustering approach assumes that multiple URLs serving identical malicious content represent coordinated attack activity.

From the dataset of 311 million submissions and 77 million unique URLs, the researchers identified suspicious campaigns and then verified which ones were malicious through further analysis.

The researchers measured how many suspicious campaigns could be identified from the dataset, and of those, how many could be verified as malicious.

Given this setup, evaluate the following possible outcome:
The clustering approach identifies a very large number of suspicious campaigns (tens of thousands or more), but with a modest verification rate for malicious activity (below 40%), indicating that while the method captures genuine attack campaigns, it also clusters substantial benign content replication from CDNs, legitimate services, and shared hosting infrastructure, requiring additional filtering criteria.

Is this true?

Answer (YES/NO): NO